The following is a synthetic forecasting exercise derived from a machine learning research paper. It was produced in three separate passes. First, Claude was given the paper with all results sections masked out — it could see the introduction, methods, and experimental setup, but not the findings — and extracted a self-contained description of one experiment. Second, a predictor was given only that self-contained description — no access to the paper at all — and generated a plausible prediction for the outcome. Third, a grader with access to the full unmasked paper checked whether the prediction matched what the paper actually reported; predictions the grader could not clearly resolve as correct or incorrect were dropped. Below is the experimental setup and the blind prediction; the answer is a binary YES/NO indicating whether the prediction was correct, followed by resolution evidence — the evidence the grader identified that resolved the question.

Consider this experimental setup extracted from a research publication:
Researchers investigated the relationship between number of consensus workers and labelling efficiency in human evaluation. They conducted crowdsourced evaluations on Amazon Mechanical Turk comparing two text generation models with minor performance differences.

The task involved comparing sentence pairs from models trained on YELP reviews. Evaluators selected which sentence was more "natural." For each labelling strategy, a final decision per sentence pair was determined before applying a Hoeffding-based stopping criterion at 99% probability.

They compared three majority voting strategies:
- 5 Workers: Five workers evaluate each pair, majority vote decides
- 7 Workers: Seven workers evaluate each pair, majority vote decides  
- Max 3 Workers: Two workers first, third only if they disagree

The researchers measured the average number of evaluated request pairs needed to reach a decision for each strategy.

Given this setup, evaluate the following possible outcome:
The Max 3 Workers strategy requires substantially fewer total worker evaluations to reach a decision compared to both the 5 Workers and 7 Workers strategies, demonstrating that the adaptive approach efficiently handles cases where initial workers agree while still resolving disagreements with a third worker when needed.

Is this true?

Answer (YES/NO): YES